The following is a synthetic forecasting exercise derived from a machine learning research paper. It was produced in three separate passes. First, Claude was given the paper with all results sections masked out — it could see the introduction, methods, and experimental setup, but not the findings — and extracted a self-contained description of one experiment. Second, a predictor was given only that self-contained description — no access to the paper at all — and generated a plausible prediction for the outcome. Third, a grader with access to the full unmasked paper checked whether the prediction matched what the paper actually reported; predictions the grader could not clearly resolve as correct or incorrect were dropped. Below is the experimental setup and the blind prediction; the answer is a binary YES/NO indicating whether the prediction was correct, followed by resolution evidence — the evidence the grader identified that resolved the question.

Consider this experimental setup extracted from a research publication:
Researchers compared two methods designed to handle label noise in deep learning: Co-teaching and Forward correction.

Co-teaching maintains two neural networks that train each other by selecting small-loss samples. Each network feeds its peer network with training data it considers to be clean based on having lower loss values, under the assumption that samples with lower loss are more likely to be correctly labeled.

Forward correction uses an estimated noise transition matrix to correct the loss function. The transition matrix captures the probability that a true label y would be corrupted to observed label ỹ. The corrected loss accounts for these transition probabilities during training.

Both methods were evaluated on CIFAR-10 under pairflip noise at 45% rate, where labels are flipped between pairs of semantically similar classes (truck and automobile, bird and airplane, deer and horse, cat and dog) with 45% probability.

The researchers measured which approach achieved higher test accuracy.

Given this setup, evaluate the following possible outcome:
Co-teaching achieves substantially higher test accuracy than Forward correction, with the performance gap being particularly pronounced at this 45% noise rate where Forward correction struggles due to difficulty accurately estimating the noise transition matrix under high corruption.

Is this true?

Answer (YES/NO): YES